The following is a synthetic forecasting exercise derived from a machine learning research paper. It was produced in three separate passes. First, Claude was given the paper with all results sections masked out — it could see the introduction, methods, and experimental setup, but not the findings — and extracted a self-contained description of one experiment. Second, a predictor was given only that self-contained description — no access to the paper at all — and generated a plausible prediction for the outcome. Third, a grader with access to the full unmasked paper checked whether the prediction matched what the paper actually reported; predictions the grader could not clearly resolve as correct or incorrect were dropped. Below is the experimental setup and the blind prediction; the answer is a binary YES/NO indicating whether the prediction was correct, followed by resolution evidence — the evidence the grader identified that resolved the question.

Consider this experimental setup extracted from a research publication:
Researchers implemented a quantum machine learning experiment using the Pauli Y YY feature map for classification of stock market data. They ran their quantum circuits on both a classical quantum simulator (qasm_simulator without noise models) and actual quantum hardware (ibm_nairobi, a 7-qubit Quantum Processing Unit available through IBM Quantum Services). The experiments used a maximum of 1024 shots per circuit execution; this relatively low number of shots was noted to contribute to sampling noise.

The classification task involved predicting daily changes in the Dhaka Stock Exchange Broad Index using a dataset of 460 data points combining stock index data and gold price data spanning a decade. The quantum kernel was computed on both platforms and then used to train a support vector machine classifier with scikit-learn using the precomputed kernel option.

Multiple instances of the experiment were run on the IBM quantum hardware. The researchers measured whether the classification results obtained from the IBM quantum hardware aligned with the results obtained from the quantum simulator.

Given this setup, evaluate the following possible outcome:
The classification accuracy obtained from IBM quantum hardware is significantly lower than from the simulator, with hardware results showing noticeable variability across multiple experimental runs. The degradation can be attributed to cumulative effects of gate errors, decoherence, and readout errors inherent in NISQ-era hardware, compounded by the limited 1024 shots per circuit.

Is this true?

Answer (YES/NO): NO